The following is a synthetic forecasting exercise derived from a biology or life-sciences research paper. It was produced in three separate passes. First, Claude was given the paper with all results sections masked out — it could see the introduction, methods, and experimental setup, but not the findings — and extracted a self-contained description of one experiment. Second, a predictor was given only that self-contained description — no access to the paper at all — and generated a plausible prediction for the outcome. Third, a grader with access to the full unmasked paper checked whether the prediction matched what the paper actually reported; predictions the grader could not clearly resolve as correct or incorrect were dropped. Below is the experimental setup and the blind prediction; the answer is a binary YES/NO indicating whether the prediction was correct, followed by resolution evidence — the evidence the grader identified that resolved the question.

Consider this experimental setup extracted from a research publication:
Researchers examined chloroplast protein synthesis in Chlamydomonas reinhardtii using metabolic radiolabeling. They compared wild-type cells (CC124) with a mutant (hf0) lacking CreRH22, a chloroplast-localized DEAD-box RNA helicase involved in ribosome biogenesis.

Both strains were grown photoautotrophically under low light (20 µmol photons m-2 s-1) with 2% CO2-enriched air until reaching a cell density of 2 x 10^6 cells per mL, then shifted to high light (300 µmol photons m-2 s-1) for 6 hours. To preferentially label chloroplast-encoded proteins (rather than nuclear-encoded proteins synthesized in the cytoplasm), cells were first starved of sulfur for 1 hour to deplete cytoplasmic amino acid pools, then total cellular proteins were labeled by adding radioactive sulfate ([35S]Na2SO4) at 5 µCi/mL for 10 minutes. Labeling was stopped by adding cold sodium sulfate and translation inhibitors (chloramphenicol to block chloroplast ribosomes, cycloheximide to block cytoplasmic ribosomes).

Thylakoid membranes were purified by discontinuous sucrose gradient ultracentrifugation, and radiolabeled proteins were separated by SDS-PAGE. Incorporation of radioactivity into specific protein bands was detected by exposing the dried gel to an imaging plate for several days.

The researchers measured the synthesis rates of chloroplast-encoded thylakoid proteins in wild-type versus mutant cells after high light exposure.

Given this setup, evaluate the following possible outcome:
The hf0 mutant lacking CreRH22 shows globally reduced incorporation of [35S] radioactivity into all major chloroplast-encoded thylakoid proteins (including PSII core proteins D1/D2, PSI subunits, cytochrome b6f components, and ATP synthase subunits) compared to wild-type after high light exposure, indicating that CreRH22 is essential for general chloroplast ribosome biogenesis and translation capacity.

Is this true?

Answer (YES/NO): NO